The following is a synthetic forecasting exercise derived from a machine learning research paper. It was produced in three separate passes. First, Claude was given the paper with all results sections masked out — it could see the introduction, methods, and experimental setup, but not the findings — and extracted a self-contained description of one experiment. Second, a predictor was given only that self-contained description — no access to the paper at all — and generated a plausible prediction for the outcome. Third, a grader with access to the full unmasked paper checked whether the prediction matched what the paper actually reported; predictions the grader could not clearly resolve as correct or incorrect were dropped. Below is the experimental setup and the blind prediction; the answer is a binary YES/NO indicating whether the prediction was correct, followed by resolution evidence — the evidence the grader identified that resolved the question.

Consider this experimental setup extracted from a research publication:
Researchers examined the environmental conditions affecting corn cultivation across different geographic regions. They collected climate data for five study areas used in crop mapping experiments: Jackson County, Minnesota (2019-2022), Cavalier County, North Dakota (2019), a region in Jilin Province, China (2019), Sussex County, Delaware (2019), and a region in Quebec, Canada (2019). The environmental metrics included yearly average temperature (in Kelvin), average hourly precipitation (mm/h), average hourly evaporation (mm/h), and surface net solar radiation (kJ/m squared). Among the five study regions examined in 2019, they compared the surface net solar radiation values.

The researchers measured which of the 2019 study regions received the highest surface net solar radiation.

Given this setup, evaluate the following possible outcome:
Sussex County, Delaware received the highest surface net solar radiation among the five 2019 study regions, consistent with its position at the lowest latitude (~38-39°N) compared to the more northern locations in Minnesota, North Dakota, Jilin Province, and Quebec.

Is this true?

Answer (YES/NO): NO